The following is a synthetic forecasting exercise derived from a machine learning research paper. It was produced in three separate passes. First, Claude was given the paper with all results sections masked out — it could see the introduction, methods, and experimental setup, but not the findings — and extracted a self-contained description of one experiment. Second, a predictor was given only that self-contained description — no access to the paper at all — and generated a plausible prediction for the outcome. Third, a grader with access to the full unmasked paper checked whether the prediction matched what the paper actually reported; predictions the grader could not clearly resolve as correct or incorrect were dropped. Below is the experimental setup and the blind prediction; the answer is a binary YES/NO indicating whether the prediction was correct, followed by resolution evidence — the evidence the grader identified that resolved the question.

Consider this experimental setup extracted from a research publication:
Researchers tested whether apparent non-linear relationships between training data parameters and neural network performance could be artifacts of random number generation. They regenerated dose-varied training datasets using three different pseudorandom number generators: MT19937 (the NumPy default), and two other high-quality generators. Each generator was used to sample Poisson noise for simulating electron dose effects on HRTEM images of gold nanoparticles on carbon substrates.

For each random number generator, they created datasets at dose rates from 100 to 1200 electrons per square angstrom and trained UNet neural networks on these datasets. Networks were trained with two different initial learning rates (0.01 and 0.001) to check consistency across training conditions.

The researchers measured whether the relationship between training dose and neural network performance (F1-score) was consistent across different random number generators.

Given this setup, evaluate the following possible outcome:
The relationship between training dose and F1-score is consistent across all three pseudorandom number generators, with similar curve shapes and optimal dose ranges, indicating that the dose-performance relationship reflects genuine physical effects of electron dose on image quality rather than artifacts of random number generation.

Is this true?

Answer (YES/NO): YES